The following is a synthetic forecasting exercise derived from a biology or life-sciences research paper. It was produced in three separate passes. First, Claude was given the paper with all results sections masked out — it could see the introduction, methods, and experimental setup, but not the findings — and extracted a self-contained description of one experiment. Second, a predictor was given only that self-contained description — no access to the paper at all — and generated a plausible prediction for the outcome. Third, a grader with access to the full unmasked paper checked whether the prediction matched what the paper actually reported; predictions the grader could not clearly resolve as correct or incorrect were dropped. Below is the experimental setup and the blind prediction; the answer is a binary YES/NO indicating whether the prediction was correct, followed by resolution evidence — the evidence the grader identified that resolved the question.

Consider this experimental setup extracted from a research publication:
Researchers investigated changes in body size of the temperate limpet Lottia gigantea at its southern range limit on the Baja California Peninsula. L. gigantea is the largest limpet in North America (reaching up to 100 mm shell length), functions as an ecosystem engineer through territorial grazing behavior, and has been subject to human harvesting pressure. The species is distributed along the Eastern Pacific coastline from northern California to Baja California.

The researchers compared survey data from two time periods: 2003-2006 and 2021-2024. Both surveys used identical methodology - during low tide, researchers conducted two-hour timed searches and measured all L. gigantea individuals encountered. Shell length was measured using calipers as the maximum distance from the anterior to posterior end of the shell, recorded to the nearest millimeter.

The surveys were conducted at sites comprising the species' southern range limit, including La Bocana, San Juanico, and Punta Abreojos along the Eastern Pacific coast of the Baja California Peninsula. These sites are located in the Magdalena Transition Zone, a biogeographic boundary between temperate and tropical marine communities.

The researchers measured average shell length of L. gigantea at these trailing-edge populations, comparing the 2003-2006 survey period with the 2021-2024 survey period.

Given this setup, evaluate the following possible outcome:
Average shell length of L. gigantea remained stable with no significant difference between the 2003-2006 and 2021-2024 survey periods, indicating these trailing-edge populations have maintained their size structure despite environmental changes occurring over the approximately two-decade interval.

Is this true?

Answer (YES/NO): NO